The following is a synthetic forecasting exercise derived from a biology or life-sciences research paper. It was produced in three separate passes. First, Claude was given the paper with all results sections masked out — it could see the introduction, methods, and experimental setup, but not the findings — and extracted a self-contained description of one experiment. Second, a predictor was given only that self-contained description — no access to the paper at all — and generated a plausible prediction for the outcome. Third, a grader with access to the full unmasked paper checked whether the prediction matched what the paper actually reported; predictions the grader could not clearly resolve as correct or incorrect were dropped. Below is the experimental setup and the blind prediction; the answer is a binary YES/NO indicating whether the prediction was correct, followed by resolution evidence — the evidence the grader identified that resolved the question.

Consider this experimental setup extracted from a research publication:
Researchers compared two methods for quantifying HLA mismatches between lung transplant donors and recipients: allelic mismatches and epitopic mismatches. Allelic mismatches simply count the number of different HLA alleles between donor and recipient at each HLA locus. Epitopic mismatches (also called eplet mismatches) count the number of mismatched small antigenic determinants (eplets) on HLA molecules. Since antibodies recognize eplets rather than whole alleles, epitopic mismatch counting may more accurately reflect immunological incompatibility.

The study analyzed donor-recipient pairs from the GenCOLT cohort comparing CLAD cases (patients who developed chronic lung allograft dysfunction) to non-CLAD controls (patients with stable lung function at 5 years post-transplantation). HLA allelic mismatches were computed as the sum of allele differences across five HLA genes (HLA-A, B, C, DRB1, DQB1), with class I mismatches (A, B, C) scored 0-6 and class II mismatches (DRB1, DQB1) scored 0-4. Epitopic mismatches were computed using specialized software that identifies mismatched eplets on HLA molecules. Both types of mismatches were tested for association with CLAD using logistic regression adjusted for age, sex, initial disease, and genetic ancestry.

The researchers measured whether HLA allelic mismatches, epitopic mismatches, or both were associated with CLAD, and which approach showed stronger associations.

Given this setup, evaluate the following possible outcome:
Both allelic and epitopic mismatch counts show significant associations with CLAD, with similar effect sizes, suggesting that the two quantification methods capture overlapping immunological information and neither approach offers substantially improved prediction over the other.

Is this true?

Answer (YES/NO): NO